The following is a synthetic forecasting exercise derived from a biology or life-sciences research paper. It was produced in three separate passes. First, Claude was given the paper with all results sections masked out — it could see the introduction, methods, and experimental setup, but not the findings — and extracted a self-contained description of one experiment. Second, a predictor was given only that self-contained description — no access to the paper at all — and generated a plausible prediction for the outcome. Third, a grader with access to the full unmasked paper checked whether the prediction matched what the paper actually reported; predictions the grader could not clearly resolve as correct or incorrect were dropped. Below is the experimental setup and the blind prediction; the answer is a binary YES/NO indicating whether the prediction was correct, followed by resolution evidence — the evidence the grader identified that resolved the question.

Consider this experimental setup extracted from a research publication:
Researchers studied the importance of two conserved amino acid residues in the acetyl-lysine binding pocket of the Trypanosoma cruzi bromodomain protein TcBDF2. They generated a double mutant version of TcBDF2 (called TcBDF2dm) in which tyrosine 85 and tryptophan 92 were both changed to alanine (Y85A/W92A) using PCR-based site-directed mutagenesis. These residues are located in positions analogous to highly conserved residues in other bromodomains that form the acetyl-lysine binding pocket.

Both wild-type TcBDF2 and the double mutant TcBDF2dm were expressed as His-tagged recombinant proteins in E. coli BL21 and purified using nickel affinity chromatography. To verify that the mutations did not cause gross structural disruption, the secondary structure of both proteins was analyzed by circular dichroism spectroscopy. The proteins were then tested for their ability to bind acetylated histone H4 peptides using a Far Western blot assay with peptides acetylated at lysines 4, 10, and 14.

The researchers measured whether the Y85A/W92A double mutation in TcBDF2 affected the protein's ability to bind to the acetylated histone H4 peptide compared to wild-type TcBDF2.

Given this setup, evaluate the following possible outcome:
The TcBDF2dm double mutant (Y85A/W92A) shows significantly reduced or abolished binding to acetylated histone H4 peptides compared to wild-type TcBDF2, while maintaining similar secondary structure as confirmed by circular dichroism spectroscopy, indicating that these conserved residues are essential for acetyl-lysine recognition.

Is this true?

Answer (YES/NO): YES